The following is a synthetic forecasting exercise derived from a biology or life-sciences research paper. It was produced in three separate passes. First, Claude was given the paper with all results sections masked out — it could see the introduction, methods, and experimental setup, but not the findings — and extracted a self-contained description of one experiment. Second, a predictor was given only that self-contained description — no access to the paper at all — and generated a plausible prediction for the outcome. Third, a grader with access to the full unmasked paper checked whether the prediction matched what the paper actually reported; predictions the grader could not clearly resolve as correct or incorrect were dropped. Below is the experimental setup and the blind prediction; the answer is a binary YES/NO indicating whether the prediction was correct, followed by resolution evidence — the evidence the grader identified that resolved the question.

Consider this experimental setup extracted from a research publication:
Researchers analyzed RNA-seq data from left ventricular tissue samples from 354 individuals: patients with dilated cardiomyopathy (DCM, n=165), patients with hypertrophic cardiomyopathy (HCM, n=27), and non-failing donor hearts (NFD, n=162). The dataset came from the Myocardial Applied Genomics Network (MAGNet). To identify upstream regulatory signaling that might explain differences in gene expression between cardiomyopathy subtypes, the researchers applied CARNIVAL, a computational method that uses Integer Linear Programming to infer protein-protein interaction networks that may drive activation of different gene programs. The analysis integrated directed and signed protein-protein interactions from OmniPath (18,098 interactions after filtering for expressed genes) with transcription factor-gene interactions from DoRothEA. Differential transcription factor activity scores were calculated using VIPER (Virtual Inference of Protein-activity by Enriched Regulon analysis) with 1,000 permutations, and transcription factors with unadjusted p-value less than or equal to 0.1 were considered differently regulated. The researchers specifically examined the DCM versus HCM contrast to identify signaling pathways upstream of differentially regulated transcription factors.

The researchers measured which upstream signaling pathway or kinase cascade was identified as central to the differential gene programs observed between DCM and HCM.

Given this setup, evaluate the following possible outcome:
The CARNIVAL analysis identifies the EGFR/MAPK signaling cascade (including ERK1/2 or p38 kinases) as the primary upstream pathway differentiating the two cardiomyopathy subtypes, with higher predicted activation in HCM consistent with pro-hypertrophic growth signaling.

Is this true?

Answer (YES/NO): NO